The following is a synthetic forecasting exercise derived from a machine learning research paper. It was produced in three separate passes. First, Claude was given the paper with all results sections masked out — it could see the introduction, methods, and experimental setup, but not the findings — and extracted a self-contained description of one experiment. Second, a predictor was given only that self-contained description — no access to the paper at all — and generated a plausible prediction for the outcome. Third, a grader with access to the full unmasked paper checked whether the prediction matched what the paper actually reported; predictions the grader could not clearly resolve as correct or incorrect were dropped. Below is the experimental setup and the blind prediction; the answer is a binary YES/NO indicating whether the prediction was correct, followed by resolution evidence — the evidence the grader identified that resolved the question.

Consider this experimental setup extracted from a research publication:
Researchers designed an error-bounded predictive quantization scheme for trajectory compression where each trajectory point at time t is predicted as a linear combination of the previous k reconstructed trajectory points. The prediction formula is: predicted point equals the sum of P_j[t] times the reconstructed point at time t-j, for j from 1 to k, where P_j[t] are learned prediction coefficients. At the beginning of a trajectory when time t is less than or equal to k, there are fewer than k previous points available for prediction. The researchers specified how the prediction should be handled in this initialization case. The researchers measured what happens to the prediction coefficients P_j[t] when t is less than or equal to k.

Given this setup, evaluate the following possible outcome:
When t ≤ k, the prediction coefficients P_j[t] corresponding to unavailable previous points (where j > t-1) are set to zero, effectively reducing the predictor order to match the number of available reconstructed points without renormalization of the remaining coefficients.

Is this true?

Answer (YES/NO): NO